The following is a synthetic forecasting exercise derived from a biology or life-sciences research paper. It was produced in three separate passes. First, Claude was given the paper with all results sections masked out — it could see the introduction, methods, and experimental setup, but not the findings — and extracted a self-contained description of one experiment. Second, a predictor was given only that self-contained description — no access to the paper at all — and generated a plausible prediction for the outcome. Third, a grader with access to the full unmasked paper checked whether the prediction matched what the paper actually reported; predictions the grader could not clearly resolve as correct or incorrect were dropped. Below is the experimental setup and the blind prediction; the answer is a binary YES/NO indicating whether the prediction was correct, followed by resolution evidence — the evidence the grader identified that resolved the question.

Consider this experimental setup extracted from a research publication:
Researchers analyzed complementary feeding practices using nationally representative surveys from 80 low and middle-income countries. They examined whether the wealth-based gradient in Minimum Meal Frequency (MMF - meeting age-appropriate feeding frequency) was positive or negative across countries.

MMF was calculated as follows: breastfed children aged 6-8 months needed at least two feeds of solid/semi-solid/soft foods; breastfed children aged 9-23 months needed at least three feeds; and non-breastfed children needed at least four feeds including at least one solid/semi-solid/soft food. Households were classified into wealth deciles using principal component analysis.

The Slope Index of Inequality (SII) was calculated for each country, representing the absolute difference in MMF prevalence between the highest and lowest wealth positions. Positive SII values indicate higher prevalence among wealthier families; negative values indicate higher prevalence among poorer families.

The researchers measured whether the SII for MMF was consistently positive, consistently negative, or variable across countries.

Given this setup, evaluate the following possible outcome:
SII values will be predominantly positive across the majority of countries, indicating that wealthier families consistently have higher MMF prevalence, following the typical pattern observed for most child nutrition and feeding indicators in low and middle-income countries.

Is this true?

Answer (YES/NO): YES